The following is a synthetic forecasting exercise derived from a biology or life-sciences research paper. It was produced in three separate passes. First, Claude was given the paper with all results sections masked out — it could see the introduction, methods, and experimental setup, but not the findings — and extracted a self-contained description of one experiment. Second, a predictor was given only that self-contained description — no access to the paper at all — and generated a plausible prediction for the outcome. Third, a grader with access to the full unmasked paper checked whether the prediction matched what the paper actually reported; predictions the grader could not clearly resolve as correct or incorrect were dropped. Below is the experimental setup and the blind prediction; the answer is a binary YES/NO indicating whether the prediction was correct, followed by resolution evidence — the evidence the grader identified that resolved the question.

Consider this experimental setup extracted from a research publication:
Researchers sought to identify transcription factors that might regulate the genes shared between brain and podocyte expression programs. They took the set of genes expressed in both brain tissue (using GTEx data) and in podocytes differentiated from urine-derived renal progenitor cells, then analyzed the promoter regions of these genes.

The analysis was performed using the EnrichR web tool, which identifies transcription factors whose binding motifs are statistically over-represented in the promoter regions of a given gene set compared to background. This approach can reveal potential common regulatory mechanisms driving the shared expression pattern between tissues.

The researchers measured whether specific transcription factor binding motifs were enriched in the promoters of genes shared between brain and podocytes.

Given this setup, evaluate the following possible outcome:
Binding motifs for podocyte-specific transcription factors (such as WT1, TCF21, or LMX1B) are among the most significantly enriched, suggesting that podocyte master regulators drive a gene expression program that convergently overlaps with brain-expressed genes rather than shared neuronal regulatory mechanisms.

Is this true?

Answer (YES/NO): NO